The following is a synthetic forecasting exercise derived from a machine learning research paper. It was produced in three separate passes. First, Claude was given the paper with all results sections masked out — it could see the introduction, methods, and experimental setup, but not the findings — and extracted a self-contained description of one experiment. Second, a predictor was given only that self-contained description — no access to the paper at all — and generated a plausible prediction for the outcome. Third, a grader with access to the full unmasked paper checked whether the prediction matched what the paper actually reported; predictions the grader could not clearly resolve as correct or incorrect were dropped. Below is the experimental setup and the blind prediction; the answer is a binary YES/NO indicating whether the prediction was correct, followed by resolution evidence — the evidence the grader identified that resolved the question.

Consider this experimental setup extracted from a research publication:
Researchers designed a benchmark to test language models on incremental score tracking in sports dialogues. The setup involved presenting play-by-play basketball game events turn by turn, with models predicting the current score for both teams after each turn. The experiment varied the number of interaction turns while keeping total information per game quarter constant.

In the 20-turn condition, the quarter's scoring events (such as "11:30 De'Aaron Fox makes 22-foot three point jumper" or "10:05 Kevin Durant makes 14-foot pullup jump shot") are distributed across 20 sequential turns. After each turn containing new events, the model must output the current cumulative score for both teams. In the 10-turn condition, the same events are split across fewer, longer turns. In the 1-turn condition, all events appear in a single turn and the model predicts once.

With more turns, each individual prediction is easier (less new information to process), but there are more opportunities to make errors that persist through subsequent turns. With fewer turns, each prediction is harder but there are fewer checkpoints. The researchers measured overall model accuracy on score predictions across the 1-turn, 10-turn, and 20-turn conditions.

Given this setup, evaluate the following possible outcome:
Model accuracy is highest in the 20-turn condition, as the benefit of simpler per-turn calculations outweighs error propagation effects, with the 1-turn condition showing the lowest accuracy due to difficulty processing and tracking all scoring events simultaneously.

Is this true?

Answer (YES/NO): NO